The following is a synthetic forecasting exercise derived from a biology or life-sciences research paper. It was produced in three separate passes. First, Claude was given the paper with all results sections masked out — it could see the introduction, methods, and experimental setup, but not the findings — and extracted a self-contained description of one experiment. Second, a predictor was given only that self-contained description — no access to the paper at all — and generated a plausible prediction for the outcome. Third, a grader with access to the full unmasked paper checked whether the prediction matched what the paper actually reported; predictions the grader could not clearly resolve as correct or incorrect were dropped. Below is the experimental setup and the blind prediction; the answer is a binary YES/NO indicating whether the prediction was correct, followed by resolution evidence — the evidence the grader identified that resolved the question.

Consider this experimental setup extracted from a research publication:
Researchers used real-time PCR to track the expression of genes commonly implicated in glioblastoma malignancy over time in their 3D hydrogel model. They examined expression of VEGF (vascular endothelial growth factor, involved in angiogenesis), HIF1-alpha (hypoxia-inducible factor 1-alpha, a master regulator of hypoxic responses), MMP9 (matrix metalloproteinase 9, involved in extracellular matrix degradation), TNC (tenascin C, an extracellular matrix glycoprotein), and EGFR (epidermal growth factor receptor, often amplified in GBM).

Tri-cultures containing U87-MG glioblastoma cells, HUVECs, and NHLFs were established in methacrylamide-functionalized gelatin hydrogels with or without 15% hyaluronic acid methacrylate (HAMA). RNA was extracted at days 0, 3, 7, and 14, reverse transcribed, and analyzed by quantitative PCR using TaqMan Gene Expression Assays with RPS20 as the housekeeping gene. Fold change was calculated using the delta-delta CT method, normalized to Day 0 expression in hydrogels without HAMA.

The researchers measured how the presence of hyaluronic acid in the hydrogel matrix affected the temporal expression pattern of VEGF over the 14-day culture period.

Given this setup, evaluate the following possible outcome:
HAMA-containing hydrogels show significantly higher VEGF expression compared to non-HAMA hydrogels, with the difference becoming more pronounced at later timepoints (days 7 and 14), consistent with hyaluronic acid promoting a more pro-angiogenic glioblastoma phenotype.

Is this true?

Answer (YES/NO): NO